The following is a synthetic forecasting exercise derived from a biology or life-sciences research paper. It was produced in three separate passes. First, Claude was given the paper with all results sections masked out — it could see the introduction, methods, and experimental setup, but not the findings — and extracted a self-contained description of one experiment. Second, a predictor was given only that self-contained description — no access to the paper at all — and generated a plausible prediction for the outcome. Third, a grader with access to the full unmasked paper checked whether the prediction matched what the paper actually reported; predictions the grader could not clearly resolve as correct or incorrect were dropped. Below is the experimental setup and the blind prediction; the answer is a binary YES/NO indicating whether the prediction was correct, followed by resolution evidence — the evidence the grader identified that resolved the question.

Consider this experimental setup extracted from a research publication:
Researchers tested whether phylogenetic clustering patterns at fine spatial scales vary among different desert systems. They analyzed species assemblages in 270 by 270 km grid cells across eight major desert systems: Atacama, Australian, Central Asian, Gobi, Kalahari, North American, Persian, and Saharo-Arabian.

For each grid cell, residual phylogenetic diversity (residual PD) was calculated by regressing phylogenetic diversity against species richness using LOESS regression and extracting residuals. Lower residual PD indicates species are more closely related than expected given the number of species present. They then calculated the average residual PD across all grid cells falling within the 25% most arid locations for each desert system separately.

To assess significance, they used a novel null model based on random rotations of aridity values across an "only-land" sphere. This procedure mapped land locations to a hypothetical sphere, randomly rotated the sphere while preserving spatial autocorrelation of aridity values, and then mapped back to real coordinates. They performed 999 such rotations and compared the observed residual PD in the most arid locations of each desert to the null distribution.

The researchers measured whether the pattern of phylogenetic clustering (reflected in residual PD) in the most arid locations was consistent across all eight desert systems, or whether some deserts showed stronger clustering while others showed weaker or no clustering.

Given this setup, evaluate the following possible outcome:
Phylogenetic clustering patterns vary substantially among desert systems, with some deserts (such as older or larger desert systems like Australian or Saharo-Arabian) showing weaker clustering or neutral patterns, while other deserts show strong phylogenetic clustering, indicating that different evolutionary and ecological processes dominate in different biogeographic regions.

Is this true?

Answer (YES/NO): NO